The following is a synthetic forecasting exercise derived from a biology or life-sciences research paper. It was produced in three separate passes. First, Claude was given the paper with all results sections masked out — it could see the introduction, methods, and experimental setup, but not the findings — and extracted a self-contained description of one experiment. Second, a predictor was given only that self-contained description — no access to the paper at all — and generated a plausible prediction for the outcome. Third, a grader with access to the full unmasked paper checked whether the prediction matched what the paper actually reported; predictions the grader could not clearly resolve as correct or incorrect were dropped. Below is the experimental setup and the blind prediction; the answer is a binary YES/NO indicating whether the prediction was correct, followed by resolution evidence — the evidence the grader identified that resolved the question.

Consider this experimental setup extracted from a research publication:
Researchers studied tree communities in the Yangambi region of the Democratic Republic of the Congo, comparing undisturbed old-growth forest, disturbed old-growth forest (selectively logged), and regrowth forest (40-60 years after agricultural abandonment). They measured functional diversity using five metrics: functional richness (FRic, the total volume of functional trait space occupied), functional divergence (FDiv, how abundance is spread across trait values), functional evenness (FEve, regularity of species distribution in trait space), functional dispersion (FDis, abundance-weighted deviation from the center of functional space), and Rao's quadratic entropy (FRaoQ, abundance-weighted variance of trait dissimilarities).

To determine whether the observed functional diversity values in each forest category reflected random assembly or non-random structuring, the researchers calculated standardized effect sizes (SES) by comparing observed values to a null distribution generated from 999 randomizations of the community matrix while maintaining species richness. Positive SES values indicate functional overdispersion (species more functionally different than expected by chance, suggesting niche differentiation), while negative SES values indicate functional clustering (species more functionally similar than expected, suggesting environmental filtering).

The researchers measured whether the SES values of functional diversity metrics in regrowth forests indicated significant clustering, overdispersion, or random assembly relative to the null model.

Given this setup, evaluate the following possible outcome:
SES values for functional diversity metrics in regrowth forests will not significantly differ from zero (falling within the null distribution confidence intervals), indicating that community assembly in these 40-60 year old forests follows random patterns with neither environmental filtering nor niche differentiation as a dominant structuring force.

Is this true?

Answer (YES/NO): YES